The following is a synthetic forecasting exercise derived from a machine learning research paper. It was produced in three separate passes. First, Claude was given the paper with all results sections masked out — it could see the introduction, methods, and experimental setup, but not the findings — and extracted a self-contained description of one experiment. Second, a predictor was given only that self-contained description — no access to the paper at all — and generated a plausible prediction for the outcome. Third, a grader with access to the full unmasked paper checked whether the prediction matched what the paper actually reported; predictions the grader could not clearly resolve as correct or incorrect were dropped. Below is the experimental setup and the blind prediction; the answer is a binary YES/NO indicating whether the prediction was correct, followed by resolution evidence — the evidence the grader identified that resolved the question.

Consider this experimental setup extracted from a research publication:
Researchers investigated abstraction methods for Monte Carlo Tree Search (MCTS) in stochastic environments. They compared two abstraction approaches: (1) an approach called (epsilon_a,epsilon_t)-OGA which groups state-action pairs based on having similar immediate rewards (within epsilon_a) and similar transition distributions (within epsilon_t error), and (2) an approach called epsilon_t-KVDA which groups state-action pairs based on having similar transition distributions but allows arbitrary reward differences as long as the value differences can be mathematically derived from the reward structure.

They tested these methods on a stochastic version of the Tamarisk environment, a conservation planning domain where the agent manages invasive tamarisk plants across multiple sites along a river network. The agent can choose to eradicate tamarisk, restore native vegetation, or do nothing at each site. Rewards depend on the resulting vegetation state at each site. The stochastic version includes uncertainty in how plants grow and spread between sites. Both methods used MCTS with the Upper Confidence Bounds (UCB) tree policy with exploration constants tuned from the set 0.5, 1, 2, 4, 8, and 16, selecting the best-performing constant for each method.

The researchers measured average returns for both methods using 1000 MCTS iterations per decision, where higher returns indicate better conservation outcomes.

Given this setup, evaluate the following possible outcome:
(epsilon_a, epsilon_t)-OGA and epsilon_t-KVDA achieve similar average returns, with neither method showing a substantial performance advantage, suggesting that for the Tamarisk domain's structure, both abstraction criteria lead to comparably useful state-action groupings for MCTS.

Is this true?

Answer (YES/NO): NO